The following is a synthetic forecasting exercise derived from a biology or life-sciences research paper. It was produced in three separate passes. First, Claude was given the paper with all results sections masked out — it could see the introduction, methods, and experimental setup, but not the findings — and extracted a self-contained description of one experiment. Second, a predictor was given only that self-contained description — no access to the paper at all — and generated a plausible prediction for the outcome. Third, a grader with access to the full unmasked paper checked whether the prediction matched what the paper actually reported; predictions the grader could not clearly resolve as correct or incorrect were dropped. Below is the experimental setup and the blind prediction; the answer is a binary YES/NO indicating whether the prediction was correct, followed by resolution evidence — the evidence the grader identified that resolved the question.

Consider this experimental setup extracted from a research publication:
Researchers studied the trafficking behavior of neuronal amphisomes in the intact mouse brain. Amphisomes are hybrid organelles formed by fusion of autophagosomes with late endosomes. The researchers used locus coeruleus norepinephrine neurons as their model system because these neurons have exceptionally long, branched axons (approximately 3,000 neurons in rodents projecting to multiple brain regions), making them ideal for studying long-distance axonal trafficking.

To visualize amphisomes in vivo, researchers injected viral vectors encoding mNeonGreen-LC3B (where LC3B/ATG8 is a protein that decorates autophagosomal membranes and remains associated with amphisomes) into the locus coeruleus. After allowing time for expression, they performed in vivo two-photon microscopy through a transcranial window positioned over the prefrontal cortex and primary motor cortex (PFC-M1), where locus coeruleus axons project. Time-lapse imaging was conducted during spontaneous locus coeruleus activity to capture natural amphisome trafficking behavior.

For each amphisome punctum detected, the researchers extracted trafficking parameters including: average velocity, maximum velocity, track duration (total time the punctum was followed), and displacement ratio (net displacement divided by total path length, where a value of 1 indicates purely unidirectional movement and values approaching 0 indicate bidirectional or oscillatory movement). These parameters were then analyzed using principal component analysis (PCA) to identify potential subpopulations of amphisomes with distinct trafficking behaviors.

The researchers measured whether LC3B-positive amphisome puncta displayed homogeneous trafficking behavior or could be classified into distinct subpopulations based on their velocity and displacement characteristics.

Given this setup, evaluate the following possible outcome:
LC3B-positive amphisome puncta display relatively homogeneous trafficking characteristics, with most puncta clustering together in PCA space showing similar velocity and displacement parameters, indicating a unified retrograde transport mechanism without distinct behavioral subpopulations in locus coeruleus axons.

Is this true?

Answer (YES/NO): NO